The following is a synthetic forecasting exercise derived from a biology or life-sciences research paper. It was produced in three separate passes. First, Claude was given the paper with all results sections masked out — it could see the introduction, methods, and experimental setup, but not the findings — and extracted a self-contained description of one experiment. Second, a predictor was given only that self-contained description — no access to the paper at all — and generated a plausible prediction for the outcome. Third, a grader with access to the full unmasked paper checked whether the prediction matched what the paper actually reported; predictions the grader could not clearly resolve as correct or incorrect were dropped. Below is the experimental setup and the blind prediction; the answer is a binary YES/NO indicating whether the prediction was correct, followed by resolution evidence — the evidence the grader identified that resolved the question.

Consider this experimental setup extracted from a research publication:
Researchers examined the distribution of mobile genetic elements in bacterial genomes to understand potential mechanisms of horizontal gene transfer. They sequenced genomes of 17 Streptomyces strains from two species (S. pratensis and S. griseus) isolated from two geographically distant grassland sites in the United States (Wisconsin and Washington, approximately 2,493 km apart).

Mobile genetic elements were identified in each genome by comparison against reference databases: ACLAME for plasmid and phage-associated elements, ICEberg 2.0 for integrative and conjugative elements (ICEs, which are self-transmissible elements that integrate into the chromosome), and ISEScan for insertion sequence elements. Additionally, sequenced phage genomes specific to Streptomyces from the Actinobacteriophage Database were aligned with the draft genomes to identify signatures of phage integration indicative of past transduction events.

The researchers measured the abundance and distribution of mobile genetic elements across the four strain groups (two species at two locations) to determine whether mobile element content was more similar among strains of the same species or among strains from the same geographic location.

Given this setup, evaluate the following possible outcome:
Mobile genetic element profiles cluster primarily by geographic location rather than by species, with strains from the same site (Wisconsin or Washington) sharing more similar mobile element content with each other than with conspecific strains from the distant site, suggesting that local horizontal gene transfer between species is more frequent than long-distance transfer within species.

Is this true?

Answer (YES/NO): NO